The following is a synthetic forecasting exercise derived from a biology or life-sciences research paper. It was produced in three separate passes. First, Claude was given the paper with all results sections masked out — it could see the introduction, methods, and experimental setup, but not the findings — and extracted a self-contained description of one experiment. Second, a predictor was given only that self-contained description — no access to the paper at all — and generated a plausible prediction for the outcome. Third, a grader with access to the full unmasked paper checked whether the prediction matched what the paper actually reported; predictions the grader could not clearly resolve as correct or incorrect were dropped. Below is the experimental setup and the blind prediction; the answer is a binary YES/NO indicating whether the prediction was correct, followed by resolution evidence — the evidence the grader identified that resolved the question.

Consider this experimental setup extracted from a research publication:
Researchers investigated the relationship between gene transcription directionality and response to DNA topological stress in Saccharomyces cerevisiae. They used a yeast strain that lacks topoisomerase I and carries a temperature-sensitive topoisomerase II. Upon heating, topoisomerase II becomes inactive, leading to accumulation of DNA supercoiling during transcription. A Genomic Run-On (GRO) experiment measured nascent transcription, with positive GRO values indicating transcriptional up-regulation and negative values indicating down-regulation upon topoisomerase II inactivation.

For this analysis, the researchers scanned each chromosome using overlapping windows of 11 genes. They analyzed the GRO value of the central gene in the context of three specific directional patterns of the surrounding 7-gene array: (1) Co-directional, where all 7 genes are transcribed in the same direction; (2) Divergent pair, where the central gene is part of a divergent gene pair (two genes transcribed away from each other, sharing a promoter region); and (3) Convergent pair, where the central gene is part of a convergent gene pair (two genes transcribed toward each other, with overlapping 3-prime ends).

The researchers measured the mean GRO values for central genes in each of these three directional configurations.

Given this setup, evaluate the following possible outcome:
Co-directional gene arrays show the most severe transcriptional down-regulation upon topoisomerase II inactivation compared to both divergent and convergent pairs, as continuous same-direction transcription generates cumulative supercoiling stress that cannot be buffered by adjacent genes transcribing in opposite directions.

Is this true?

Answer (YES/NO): NO